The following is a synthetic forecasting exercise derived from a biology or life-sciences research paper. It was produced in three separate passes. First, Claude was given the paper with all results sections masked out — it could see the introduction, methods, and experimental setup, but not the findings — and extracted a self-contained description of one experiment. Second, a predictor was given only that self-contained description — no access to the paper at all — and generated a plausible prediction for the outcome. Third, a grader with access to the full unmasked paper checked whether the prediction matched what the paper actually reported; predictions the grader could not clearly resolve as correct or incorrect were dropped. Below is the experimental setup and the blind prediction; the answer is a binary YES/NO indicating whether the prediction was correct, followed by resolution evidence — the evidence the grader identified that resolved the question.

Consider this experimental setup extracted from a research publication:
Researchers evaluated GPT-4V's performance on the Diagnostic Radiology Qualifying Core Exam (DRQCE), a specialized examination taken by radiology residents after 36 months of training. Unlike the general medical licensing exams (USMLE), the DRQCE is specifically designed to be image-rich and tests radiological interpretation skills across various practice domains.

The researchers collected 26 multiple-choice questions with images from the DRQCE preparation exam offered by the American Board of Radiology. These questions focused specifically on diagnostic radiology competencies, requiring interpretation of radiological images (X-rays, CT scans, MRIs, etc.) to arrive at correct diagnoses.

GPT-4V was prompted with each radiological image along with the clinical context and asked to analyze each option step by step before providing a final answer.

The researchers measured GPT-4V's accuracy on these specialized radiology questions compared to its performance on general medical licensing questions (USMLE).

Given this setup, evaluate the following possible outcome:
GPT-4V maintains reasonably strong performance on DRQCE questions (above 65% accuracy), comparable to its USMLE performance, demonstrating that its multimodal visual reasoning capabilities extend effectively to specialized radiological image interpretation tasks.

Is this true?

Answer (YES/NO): YES